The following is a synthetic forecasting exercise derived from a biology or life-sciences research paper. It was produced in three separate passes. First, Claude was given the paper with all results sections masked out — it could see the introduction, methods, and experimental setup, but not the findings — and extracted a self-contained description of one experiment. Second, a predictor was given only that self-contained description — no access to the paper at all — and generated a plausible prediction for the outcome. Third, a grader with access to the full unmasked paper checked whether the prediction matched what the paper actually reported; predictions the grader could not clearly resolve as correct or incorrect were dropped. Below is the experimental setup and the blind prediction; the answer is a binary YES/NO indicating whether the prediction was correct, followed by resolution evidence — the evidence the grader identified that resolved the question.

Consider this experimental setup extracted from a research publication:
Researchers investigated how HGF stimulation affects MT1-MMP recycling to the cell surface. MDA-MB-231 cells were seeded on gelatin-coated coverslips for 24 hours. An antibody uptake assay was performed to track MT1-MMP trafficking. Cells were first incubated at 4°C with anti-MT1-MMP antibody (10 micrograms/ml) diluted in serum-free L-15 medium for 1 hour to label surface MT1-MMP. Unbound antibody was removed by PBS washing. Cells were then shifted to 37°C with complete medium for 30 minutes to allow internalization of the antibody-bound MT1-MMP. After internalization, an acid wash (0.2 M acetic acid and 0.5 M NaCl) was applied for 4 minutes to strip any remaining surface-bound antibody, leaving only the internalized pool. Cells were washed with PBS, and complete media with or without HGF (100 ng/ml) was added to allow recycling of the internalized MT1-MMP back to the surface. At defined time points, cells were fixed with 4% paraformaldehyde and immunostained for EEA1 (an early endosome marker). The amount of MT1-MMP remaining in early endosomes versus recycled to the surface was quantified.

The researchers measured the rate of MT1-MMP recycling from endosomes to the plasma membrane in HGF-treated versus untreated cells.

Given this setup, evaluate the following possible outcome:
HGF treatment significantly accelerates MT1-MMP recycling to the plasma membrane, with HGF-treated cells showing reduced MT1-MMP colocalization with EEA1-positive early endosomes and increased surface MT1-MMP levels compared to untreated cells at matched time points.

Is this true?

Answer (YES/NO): YES